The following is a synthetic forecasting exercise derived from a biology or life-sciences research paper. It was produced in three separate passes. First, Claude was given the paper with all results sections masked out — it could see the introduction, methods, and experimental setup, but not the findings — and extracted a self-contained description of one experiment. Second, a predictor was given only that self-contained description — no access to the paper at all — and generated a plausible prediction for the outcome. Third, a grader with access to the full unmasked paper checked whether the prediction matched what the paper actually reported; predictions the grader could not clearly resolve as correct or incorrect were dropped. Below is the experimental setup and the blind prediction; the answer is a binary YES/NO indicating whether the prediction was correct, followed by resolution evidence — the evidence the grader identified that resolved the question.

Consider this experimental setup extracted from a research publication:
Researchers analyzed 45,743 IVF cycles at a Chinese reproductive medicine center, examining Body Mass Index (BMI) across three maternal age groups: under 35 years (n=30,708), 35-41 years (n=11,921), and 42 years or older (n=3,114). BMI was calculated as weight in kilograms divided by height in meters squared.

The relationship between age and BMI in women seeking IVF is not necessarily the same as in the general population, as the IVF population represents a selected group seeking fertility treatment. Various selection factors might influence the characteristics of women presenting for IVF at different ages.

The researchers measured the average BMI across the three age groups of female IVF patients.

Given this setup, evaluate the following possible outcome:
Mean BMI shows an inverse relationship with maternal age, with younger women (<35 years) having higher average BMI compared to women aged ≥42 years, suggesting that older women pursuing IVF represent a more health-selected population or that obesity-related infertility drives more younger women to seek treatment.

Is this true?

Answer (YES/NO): NO